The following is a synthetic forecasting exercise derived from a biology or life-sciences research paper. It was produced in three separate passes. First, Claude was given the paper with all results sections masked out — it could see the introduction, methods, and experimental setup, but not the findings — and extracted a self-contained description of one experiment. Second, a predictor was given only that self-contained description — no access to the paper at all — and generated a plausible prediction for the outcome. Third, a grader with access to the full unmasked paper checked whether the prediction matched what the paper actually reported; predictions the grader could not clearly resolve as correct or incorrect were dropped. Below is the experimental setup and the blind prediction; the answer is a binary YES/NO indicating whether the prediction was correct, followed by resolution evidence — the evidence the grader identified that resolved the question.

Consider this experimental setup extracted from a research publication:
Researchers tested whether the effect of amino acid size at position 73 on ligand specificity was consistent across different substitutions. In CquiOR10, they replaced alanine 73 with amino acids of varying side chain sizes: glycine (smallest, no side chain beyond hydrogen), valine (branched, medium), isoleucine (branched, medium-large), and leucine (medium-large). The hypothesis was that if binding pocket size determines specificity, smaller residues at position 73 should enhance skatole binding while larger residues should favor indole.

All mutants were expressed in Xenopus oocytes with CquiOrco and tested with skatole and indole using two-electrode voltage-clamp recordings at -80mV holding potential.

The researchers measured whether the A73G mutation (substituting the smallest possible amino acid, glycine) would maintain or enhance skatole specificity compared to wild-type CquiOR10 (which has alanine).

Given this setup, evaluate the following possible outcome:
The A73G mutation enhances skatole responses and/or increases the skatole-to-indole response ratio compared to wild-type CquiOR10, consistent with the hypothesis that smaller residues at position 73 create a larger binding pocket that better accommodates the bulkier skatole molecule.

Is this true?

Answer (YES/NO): YES